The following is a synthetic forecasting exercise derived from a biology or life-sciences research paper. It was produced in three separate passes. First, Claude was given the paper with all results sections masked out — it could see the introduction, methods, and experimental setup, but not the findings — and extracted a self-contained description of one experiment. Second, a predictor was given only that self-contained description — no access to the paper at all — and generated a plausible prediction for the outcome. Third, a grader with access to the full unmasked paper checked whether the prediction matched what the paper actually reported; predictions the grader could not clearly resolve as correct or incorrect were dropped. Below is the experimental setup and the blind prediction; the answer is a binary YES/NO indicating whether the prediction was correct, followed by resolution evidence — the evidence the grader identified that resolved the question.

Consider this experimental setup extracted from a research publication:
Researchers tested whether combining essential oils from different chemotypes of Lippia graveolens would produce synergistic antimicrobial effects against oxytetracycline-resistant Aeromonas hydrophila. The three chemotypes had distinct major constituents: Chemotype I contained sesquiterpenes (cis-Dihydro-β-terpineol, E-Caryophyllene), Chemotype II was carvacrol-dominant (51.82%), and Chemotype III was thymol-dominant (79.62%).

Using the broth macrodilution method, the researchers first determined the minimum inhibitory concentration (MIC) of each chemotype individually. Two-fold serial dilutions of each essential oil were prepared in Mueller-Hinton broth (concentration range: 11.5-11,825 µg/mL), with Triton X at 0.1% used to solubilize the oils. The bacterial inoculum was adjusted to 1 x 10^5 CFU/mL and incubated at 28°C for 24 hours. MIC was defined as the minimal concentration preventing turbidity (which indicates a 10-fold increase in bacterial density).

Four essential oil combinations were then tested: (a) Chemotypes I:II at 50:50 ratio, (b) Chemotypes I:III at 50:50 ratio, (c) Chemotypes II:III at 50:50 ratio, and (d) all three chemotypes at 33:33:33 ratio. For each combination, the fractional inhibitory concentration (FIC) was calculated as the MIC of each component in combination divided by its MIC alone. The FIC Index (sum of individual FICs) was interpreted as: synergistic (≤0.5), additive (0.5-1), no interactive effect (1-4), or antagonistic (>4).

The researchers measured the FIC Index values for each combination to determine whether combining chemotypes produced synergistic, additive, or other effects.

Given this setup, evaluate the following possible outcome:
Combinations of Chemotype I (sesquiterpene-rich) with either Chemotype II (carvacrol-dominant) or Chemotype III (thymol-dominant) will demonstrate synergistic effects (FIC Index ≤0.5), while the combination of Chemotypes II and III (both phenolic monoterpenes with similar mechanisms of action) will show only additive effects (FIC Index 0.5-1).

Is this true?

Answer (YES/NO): NO